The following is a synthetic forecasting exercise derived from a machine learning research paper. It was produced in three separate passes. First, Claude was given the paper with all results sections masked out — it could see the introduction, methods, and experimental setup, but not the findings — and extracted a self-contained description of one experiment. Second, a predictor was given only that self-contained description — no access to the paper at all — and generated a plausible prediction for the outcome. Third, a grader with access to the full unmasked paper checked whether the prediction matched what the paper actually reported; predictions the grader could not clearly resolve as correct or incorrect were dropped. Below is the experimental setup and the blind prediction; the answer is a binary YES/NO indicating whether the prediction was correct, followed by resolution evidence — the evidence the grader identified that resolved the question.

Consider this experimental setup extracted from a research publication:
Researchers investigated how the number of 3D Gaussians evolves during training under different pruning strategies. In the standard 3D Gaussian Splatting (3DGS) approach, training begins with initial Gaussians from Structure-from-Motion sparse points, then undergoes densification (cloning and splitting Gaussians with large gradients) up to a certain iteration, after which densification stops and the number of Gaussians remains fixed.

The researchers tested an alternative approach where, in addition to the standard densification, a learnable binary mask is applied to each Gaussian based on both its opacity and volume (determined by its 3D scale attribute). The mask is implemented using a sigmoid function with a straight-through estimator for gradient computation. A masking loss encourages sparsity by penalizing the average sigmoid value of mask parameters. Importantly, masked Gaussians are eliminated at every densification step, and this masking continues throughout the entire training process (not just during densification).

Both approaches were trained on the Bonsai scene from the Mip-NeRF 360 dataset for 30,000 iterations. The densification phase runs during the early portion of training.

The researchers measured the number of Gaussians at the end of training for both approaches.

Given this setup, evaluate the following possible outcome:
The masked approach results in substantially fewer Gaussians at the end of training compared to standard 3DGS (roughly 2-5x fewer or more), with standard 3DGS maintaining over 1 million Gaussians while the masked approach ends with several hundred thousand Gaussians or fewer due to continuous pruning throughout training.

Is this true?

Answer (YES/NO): YES